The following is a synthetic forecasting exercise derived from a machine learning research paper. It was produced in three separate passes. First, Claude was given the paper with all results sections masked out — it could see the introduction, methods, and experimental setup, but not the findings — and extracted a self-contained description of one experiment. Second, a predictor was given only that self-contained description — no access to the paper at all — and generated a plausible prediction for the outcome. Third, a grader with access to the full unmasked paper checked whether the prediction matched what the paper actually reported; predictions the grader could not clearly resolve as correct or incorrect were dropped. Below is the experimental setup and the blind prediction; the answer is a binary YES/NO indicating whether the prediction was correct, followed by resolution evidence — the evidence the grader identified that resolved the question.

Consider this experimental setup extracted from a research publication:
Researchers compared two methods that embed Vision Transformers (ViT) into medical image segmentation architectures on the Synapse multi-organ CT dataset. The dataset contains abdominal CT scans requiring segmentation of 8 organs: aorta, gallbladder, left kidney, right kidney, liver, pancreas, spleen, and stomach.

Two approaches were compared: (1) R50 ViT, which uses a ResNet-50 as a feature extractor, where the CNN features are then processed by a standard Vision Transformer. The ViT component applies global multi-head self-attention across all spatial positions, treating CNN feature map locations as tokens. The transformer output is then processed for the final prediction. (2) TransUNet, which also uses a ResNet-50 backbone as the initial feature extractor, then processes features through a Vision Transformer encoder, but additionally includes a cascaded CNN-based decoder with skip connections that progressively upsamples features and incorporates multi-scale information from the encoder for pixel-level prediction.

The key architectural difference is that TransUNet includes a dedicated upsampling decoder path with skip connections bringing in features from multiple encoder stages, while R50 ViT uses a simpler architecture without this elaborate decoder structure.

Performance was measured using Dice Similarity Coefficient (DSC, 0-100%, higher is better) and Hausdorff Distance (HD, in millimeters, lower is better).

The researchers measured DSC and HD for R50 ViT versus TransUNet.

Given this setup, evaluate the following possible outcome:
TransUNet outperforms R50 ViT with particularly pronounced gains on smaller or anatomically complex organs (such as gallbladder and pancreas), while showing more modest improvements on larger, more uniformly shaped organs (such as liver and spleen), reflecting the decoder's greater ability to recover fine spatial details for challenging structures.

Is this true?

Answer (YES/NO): YES